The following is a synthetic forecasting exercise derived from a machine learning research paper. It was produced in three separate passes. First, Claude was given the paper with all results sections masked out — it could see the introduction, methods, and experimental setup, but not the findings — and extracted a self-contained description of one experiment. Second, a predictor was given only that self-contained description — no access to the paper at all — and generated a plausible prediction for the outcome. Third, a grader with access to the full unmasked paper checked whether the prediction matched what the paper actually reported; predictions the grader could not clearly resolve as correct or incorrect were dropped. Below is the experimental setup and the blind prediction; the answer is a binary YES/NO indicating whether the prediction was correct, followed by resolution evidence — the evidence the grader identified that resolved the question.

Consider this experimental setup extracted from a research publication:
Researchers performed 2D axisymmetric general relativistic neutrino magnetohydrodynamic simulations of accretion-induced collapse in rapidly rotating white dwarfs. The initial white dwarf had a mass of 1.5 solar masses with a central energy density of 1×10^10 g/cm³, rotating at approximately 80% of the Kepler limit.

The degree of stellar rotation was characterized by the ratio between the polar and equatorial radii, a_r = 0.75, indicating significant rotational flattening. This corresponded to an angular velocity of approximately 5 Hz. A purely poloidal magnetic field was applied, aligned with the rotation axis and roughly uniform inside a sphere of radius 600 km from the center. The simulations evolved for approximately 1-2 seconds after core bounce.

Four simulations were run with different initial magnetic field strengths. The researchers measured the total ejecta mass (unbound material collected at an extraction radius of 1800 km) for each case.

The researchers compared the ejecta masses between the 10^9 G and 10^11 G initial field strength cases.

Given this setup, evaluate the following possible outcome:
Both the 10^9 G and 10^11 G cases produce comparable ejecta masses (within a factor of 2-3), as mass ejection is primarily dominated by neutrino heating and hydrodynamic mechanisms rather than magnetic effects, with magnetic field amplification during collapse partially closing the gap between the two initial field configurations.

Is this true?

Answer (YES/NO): NO